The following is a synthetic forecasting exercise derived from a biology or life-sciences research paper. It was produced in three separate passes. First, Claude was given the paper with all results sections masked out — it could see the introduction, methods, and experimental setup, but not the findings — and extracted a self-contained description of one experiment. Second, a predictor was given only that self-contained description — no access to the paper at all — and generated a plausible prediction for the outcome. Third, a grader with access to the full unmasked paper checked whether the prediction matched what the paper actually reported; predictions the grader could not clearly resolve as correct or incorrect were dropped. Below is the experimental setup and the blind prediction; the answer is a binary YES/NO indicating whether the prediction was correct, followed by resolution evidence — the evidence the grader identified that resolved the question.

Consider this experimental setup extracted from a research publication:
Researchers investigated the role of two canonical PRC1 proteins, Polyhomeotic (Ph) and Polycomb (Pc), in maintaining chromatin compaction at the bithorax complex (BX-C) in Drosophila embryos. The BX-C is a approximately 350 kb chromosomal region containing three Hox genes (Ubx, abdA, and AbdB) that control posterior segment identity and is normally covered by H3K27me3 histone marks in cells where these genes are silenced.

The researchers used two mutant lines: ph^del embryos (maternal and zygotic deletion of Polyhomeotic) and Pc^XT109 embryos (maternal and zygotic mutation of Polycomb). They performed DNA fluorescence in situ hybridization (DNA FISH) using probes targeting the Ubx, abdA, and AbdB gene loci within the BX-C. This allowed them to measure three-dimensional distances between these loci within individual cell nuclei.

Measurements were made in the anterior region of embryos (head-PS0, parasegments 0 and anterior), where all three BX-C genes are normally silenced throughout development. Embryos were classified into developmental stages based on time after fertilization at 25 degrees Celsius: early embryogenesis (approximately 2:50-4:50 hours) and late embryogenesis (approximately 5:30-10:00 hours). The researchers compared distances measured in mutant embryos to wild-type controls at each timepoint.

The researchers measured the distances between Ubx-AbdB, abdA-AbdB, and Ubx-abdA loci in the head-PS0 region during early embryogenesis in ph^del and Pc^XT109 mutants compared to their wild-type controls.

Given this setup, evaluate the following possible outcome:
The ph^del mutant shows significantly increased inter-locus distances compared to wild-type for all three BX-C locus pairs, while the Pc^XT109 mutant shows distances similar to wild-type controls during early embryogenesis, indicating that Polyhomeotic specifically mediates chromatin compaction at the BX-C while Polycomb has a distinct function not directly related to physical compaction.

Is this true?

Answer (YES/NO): NO